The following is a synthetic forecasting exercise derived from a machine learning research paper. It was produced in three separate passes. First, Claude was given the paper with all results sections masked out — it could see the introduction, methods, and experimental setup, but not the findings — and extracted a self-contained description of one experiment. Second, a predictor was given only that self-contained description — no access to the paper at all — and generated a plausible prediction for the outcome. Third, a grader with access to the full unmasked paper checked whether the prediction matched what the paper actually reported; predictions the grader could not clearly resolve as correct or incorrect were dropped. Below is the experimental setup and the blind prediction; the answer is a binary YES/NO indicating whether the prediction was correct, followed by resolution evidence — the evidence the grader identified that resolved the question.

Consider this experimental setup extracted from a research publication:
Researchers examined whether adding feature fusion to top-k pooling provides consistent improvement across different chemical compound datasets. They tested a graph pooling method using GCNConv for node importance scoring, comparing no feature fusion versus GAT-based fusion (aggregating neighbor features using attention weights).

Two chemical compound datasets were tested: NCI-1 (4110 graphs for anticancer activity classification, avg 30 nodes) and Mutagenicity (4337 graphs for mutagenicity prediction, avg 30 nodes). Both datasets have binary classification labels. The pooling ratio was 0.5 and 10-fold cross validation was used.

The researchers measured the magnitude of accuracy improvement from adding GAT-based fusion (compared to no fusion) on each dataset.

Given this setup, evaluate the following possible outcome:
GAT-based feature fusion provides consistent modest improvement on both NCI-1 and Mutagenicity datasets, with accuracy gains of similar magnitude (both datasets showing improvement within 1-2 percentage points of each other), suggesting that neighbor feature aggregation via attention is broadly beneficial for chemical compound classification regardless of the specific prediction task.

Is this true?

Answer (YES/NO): NO